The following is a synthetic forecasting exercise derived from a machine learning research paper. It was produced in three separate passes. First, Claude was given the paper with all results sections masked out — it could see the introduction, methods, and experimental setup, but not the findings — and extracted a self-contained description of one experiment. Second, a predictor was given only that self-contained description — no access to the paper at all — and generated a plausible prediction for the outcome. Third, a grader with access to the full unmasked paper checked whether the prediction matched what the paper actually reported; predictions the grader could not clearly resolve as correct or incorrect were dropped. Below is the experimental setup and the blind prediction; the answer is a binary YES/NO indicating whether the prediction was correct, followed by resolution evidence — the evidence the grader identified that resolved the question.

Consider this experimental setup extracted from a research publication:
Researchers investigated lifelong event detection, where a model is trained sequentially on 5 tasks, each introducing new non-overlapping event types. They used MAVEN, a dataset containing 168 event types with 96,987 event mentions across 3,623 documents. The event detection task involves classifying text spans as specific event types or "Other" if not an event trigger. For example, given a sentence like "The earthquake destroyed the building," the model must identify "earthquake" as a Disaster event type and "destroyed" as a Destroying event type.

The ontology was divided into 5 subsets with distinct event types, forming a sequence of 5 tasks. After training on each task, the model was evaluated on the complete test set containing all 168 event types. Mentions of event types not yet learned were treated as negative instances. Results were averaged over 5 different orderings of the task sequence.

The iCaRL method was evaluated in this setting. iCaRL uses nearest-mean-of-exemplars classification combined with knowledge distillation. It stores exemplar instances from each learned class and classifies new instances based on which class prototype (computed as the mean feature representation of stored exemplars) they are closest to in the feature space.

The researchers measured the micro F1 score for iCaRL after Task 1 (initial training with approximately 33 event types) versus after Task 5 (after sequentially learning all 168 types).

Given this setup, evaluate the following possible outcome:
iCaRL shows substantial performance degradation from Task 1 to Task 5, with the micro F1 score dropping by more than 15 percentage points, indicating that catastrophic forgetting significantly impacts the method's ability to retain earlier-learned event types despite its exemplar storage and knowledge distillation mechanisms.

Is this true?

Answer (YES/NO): NO